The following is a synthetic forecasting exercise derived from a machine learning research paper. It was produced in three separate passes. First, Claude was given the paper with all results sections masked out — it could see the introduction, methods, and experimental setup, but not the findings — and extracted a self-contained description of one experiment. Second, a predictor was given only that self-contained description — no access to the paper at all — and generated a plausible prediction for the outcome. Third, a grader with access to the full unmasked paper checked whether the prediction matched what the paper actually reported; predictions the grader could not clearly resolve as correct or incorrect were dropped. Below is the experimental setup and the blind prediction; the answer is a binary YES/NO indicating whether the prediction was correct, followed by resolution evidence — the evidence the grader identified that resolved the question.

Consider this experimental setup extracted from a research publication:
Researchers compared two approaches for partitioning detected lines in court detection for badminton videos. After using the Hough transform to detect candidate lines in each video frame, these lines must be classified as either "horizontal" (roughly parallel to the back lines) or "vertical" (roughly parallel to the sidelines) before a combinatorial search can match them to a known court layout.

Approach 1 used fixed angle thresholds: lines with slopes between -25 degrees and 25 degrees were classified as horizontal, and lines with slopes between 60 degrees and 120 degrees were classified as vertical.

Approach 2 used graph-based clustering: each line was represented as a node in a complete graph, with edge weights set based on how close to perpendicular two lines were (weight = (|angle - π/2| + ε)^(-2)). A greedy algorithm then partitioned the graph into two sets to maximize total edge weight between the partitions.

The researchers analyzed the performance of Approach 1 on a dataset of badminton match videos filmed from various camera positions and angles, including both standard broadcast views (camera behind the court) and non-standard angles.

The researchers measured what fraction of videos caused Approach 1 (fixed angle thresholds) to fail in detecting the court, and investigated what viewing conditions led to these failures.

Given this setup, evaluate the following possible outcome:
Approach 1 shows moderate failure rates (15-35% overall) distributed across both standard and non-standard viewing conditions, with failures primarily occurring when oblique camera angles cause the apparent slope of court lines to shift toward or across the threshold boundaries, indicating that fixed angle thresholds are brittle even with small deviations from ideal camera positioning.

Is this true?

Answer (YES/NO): NO